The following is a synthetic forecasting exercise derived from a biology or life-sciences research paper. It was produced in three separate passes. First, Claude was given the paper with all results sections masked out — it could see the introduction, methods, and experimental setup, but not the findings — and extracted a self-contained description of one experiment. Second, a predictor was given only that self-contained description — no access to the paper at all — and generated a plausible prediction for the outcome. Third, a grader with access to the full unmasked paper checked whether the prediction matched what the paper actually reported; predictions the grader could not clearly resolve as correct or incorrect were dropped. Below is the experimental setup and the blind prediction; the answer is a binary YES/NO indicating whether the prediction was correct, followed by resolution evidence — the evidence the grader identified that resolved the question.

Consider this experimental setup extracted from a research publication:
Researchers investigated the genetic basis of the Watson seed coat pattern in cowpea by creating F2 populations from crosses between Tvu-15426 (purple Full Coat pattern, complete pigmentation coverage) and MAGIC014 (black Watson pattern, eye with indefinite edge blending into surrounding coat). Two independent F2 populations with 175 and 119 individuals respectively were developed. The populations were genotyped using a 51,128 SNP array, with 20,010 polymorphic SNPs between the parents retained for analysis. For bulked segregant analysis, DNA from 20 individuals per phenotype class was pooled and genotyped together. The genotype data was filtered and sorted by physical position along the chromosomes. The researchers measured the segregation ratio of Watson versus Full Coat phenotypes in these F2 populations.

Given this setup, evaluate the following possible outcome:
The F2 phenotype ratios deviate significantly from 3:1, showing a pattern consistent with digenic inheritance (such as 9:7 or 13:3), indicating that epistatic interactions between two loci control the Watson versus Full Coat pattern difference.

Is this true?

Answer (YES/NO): NO